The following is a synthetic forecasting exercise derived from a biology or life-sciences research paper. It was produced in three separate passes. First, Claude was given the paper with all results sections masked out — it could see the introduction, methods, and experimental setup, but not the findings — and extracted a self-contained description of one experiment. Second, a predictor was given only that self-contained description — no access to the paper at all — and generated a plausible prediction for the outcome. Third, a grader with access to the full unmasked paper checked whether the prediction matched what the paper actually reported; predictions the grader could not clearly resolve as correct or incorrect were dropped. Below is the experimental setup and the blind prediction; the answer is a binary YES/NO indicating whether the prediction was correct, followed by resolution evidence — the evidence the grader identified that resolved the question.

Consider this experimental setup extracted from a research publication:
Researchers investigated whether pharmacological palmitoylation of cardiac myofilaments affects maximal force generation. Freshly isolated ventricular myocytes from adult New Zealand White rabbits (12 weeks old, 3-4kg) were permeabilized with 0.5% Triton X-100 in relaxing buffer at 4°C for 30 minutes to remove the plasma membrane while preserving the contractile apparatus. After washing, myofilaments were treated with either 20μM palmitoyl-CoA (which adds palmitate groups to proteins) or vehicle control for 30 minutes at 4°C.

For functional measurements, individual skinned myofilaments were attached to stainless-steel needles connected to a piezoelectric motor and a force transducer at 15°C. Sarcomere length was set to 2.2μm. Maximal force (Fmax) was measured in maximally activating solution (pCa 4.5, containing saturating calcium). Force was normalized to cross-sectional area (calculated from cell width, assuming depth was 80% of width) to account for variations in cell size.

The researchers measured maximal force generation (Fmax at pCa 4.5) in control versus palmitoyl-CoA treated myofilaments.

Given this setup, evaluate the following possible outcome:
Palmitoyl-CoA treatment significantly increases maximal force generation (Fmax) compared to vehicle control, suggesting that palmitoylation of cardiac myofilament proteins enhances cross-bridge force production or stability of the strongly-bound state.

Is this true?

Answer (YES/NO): NO